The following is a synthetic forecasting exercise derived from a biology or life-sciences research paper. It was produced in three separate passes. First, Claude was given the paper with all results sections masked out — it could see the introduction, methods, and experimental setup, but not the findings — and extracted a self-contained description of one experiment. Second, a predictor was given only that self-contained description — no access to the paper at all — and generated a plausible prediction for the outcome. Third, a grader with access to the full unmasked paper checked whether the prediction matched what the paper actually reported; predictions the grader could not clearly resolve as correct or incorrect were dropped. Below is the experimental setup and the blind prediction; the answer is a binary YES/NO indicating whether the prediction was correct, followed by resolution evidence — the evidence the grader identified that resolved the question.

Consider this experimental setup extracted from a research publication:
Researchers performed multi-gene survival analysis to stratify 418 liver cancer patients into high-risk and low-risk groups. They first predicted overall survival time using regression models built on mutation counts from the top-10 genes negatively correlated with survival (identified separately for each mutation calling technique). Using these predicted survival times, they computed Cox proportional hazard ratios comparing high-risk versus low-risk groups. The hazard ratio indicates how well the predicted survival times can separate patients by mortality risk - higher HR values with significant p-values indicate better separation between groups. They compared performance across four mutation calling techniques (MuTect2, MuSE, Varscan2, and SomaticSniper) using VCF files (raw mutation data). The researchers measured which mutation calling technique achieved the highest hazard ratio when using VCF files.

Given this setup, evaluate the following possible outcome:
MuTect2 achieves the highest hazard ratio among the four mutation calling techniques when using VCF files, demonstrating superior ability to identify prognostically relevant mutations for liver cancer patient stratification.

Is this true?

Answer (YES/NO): YES